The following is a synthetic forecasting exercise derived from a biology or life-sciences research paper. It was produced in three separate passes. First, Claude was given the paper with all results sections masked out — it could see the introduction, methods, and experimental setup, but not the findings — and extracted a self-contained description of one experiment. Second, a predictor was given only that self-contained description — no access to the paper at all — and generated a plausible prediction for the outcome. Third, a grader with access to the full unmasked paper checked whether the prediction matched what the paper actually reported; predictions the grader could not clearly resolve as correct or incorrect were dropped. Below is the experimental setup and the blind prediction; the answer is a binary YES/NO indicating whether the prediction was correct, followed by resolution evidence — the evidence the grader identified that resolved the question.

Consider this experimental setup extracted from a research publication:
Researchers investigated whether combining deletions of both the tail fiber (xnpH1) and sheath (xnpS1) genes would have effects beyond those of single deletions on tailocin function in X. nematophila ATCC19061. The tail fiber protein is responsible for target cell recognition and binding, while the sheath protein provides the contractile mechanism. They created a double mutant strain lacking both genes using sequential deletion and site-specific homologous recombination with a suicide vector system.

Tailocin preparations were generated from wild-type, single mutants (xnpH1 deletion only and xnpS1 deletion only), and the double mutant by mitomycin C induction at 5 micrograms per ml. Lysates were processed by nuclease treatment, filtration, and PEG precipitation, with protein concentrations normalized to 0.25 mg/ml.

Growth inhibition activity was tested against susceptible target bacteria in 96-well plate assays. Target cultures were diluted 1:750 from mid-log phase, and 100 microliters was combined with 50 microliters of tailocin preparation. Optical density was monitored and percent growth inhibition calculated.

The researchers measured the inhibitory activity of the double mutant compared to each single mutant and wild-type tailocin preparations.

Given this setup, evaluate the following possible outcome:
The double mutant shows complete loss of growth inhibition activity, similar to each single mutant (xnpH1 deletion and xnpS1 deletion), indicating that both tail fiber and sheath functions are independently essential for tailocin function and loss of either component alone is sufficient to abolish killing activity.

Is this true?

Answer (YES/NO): YES